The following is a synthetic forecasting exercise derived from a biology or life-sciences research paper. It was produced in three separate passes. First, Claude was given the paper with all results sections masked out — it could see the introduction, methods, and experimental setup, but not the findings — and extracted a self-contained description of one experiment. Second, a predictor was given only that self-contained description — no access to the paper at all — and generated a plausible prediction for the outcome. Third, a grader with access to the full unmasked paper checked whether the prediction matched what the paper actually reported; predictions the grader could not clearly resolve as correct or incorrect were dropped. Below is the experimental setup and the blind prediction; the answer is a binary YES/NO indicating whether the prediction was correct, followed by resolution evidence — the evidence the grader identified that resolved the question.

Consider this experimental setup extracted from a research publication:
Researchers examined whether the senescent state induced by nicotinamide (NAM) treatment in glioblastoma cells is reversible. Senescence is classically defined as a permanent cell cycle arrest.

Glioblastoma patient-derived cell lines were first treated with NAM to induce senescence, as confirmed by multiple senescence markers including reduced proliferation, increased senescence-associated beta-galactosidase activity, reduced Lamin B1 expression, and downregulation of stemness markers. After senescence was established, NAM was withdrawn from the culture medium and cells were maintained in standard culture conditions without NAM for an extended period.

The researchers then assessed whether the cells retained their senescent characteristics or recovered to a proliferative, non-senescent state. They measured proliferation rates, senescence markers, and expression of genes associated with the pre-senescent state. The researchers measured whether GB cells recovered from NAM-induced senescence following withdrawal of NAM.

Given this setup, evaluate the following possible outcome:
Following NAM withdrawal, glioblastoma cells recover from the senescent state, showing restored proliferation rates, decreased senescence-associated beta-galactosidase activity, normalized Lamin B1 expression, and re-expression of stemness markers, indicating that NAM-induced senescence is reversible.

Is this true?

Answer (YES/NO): YES